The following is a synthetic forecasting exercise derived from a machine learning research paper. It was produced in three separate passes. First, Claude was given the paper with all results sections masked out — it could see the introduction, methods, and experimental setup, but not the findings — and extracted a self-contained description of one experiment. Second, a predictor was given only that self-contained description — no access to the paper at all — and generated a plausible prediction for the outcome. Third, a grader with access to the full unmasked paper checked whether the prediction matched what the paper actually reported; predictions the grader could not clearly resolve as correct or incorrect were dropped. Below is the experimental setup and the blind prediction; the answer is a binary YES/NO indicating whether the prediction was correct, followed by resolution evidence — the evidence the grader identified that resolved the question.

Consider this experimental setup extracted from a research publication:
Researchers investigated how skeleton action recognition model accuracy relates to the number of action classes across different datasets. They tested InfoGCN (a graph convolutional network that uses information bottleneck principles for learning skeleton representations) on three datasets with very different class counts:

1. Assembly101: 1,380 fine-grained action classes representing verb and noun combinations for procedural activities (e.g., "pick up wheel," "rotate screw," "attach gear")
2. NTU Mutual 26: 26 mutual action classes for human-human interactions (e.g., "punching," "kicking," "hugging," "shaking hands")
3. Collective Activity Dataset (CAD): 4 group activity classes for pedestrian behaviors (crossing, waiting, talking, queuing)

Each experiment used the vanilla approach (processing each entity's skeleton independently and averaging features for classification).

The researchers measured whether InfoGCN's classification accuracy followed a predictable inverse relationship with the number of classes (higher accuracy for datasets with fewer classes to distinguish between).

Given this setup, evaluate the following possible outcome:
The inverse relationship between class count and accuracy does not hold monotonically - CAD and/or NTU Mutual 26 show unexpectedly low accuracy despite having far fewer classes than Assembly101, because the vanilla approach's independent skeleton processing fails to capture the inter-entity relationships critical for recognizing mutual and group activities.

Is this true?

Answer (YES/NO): YES